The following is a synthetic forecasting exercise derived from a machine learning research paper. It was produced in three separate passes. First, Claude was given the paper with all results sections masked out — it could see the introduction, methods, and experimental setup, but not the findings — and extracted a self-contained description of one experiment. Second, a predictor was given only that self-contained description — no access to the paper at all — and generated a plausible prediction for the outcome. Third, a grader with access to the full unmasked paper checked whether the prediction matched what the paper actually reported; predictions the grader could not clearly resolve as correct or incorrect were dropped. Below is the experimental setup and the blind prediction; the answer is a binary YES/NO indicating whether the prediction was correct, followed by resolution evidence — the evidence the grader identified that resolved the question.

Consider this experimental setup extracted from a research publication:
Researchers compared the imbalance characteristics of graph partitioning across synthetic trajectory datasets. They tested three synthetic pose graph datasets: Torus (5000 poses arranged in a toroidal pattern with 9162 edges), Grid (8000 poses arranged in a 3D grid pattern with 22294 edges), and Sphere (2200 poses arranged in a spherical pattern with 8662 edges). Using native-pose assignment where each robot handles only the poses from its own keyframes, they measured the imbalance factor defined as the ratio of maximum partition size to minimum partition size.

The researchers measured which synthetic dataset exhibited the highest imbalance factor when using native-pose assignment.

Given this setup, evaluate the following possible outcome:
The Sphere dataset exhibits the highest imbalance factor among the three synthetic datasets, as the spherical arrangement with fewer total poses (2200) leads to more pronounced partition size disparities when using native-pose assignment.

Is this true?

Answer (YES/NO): NO